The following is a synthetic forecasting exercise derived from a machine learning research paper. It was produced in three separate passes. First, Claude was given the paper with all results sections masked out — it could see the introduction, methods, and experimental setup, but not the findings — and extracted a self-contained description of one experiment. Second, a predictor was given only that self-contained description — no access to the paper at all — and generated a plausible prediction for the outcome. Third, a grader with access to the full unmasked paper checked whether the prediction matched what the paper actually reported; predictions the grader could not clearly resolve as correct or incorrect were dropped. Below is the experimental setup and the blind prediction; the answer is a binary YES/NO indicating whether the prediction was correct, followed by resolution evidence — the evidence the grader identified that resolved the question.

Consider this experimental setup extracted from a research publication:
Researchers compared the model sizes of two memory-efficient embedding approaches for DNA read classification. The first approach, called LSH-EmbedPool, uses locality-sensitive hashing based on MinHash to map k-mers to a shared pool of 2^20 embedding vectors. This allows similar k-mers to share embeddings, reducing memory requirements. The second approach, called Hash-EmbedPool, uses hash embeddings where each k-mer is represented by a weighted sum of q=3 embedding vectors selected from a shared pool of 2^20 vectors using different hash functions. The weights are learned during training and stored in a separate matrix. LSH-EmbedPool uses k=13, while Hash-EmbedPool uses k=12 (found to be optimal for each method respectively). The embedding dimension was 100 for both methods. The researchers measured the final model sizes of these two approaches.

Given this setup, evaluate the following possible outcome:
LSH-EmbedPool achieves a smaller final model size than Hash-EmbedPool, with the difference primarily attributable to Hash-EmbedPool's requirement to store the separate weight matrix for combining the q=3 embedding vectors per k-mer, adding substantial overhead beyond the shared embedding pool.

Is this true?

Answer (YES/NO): YES